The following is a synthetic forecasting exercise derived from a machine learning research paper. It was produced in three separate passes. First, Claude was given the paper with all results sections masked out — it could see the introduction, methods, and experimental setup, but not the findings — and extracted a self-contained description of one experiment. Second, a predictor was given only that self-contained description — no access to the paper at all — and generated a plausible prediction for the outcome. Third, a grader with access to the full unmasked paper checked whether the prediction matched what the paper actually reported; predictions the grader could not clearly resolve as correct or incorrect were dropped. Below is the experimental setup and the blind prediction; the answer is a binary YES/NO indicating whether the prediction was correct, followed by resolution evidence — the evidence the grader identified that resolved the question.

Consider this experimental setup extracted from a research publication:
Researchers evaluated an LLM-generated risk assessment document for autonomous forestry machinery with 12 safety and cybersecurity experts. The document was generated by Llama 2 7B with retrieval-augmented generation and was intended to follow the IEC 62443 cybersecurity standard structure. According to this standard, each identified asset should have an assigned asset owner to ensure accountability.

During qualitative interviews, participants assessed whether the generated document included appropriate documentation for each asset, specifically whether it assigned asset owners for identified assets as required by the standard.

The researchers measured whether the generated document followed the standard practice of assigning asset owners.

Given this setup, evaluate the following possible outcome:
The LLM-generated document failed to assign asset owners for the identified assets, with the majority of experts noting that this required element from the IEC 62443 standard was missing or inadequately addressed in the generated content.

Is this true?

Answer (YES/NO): YES